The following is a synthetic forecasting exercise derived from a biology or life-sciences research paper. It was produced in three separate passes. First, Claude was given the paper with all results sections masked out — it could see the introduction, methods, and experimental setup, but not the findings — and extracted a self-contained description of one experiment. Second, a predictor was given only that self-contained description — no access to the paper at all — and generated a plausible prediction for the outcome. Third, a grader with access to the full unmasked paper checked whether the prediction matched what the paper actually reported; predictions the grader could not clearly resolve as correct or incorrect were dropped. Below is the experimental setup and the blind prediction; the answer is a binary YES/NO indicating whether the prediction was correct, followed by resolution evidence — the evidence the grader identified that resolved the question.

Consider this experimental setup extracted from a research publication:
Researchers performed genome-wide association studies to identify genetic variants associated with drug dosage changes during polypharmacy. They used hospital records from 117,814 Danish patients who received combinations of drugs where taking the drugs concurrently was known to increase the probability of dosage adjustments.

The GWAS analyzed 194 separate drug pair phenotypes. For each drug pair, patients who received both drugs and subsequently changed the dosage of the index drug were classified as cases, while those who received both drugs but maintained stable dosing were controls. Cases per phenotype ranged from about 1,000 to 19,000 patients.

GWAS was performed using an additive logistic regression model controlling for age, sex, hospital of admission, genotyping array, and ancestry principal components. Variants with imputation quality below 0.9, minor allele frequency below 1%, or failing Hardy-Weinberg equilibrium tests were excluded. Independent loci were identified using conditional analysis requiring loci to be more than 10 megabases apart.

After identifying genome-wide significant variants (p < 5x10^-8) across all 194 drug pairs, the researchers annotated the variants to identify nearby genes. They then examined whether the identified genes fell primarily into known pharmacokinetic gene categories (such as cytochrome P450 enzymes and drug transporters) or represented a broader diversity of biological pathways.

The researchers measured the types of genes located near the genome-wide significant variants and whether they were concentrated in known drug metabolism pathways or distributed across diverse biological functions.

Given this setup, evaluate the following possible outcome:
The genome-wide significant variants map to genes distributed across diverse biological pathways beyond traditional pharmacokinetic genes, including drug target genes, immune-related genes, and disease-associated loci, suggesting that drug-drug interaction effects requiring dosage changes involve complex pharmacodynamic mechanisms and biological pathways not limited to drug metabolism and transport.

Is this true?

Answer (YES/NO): YES